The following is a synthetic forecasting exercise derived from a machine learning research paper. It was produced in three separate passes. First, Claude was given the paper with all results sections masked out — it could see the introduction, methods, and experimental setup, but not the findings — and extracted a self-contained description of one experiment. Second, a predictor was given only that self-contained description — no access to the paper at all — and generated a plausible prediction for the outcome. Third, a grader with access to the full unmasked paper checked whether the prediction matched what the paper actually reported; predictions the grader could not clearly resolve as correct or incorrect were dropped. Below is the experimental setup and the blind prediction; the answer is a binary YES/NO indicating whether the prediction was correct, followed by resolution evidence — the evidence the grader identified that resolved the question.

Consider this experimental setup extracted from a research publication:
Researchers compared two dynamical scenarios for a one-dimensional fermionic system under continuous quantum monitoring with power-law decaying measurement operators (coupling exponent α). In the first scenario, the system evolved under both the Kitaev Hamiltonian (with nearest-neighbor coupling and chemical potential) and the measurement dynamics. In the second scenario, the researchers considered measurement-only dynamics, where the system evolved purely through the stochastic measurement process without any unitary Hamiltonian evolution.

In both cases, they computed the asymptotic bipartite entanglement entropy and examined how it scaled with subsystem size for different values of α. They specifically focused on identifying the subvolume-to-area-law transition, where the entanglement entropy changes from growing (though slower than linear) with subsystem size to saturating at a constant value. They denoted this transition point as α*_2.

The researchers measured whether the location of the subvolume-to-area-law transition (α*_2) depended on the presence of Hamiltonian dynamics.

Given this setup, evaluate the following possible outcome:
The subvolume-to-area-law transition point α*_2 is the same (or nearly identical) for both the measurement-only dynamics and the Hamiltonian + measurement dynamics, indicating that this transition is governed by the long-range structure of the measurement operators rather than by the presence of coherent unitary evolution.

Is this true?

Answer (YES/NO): NO